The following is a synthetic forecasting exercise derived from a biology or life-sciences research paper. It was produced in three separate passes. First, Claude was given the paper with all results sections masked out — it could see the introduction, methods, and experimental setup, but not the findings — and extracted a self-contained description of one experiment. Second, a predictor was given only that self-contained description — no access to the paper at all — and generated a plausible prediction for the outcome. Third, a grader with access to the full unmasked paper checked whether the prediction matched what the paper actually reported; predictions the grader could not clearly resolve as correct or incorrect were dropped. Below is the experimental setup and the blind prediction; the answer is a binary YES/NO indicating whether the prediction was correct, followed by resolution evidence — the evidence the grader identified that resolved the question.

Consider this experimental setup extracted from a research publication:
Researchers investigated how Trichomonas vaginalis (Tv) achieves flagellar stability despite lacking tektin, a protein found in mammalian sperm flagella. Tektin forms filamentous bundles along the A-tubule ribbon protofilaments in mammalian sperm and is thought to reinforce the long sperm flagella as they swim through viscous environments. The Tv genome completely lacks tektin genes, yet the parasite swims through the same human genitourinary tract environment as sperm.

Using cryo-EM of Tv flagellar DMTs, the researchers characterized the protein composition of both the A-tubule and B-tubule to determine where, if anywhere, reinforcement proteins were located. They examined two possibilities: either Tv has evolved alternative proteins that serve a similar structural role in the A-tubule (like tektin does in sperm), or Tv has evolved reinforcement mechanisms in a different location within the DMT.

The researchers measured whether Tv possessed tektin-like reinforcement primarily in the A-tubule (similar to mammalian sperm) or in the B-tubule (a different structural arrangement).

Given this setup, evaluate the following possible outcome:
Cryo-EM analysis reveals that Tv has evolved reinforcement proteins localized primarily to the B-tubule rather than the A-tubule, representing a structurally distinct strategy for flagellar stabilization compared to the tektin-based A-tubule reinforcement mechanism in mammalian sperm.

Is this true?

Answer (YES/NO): YES